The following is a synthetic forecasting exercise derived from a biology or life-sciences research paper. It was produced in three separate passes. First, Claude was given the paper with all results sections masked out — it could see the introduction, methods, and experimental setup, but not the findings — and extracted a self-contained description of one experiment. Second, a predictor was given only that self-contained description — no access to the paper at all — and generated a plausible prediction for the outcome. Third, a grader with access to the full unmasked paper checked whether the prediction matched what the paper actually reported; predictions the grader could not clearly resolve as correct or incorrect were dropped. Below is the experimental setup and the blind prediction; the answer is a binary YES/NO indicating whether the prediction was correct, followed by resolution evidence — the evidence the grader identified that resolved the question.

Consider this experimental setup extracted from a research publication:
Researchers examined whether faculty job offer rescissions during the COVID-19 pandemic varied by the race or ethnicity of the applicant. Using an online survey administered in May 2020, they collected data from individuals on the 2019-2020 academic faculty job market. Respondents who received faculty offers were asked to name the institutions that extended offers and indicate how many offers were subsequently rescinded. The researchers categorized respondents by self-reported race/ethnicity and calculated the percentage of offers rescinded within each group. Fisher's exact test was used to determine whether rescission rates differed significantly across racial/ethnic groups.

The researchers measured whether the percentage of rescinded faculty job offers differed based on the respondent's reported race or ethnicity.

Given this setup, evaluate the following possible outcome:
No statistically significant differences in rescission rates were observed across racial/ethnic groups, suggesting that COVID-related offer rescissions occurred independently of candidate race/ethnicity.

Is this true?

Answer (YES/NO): YES